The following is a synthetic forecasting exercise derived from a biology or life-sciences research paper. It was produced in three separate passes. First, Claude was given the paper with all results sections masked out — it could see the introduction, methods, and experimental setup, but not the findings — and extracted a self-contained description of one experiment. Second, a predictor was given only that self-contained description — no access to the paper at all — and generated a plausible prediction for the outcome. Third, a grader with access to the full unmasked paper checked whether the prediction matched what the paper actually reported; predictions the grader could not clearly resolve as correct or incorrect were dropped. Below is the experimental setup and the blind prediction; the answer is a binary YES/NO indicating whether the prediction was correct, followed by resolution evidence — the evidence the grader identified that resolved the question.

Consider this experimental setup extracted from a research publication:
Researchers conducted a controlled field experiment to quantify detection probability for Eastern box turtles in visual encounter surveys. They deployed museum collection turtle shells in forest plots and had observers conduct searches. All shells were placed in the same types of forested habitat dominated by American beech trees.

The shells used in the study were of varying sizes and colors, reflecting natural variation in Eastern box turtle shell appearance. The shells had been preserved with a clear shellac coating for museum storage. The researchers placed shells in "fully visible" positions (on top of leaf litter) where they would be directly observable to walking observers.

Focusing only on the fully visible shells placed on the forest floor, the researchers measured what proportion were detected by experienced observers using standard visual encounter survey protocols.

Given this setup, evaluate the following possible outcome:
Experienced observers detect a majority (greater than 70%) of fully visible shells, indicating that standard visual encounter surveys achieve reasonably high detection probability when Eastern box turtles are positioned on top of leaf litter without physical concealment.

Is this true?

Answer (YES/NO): NO